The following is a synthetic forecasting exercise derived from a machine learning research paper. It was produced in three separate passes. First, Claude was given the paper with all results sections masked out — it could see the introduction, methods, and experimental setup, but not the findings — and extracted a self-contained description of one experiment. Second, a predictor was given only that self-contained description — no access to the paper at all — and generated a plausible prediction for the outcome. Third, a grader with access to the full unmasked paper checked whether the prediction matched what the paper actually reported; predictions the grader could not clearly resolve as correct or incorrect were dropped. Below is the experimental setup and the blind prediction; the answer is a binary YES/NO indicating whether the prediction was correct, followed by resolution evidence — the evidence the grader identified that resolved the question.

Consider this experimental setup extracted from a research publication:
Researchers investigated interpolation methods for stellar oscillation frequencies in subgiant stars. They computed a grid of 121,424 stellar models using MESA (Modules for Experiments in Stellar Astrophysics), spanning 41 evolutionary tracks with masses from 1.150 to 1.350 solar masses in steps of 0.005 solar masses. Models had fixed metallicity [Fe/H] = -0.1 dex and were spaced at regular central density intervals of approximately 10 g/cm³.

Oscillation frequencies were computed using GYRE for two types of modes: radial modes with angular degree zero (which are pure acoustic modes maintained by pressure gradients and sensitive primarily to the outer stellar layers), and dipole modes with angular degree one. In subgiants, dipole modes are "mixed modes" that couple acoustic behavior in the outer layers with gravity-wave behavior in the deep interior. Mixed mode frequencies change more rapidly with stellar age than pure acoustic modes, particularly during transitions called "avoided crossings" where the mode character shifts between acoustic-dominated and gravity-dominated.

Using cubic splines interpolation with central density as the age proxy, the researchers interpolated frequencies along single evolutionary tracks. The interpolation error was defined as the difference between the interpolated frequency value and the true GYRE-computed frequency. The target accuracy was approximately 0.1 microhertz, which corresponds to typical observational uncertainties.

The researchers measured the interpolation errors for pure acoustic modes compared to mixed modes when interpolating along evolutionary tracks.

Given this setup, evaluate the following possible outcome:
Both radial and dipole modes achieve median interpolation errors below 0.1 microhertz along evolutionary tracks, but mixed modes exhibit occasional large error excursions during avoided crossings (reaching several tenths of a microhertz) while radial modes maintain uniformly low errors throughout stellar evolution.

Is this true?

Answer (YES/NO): NO